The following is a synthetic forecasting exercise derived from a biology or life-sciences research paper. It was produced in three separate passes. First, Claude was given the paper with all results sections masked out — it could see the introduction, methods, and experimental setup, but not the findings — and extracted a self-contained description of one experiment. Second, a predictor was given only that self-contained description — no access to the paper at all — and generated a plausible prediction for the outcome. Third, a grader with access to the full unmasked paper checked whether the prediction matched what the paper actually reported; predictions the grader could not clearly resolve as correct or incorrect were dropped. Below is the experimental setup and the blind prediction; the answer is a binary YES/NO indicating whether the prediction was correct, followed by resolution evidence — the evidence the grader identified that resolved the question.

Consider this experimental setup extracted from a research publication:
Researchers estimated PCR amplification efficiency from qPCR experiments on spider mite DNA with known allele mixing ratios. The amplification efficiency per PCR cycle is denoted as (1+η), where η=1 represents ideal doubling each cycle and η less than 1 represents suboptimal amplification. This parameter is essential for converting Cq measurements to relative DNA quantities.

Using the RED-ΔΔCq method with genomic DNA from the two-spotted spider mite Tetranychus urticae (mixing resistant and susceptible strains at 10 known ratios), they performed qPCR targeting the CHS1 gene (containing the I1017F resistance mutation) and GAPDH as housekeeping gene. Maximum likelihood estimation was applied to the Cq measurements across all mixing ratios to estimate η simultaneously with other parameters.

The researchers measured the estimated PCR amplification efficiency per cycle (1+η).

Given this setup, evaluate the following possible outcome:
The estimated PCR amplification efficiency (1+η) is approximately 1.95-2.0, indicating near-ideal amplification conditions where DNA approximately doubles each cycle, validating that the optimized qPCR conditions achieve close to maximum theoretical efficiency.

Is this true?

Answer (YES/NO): YES